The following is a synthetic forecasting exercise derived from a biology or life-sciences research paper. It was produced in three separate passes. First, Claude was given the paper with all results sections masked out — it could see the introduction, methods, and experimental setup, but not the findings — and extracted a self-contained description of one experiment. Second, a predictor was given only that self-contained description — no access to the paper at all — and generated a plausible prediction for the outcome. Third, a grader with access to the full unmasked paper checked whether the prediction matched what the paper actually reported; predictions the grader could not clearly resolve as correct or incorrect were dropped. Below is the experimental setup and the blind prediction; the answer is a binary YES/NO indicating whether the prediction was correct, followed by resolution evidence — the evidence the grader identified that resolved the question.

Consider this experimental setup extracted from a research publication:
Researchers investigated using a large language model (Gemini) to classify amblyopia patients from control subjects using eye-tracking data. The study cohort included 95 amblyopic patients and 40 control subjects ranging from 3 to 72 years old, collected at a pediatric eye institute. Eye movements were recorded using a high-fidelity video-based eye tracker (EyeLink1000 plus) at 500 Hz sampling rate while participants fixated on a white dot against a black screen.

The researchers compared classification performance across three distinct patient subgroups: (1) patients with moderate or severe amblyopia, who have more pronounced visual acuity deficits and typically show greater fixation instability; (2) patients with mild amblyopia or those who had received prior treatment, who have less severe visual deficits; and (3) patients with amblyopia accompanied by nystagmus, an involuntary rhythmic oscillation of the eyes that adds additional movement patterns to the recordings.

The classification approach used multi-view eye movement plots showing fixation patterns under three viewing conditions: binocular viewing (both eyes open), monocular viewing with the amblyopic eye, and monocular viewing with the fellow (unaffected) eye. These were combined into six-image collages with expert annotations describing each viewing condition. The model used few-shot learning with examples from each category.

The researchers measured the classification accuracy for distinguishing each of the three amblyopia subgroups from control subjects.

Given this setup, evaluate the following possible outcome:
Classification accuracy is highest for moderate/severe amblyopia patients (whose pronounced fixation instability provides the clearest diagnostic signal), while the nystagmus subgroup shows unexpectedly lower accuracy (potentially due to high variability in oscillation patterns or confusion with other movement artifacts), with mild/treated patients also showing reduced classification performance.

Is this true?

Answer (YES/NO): NO